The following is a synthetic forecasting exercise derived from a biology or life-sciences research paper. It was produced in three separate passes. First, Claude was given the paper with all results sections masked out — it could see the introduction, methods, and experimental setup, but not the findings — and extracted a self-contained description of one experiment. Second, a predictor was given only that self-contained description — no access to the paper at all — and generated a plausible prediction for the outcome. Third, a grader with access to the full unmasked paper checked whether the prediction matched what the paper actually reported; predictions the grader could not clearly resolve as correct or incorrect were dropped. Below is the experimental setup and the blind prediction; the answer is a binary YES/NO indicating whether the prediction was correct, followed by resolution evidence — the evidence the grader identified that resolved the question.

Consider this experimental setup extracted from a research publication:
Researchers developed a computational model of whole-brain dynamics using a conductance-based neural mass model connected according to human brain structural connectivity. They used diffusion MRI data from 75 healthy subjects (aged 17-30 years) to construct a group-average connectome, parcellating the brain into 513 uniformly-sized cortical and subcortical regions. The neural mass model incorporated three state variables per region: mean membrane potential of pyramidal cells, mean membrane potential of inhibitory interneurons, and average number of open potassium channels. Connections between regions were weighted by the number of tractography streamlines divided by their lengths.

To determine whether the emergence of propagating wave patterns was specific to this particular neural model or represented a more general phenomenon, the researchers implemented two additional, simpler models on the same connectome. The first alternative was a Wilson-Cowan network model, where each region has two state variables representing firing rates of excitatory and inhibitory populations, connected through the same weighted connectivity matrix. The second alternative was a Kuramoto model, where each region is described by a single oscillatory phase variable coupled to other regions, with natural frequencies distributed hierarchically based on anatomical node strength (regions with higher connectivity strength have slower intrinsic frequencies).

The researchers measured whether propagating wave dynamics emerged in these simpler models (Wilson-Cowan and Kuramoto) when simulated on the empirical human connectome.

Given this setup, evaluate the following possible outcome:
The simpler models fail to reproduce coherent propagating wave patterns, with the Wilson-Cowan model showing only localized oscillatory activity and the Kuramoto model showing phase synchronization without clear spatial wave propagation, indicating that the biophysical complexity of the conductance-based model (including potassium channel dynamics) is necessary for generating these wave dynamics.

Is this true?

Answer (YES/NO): NO